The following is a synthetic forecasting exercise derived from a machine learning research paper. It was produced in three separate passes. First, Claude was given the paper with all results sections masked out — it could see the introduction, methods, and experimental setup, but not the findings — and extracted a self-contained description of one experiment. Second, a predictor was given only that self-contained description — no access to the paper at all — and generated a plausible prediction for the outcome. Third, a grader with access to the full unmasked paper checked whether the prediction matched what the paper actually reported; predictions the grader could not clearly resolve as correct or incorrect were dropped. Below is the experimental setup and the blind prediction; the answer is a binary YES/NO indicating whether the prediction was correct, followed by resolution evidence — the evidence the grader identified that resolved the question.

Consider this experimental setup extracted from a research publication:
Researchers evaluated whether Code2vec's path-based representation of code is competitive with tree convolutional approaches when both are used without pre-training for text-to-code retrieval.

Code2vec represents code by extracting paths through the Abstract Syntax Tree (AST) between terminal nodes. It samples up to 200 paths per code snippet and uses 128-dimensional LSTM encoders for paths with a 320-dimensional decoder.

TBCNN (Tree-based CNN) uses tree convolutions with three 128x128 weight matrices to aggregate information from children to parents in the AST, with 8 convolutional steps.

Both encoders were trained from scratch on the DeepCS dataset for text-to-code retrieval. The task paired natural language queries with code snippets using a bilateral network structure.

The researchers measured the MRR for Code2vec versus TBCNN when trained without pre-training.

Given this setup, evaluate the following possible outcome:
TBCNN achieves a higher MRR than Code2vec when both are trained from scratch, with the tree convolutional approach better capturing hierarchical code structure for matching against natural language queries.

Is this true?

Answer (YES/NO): YES